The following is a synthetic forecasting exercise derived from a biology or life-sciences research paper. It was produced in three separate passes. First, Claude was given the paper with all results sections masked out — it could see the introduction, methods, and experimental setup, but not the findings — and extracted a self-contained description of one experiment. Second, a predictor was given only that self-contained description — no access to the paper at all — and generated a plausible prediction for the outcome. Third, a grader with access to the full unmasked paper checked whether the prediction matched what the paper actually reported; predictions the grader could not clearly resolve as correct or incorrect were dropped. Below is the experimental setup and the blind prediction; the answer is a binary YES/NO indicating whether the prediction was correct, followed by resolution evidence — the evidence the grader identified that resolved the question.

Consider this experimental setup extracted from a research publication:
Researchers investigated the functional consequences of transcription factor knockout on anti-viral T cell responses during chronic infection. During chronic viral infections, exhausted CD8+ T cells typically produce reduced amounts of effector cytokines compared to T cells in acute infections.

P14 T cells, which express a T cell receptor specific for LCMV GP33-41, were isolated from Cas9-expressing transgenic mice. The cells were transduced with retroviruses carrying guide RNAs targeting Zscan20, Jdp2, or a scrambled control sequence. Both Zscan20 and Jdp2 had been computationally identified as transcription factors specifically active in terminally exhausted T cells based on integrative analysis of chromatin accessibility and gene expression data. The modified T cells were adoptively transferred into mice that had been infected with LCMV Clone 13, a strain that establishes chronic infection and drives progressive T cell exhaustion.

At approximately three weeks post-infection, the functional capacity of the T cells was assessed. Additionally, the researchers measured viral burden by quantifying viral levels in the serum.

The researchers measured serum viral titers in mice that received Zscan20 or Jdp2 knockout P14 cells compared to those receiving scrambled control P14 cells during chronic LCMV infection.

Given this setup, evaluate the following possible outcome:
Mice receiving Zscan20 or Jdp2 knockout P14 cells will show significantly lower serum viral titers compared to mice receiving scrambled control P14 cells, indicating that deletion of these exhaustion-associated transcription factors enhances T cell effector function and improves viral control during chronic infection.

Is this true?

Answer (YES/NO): YES